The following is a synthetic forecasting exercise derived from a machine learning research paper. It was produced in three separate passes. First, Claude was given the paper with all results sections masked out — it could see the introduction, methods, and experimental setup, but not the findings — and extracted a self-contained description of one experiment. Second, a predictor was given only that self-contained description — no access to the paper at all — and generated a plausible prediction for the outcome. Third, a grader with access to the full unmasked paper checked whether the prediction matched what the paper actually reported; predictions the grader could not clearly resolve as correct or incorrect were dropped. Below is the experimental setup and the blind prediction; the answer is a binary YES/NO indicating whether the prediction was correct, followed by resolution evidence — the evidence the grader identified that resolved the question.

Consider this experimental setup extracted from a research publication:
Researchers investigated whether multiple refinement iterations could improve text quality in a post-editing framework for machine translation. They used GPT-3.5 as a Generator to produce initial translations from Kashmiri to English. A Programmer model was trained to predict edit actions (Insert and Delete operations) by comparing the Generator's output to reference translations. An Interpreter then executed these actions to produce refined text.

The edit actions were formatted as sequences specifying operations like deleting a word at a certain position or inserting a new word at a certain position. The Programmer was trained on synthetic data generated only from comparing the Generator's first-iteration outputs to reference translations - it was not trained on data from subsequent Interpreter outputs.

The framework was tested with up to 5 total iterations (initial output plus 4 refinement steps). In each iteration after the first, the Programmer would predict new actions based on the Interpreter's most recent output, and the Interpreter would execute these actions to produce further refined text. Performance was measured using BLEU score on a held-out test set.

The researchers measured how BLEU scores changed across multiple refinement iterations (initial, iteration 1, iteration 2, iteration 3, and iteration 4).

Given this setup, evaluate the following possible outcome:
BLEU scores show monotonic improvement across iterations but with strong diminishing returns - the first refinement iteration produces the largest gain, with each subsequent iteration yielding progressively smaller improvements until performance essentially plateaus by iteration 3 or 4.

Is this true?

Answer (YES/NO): YES